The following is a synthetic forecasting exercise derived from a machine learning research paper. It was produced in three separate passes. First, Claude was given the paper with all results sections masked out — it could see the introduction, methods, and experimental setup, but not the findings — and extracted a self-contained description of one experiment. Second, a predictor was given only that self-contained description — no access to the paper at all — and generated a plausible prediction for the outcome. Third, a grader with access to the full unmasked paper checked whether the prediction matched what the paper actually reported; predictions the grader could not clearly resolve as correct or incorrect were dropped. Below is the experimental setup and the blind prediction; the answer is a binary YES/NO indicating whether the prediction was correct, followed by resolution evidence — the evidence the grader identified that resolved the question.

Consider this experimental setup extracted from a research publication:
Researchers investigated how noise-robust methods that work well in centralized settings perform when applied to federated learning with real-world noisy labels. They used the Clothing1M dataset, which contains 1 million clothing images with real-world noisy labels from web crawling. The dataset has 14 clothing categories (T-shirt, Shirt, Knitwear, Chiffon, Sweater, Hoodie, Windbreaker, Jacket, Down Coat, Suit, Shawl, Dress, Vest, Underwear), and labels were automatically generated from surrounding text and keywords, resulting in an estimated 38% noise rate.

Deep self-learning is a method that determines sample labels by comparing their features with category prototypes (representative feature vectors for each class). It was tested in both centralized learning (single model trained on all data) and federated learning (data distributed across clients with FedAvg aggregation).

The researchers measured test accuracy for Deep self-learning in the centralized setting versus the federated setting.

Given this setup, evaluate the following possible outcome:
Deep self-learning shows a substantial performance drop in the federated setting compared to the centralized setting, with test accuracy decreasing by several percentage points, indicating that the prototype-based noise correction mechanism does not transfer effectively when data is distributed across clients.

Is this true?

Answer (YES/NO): NO